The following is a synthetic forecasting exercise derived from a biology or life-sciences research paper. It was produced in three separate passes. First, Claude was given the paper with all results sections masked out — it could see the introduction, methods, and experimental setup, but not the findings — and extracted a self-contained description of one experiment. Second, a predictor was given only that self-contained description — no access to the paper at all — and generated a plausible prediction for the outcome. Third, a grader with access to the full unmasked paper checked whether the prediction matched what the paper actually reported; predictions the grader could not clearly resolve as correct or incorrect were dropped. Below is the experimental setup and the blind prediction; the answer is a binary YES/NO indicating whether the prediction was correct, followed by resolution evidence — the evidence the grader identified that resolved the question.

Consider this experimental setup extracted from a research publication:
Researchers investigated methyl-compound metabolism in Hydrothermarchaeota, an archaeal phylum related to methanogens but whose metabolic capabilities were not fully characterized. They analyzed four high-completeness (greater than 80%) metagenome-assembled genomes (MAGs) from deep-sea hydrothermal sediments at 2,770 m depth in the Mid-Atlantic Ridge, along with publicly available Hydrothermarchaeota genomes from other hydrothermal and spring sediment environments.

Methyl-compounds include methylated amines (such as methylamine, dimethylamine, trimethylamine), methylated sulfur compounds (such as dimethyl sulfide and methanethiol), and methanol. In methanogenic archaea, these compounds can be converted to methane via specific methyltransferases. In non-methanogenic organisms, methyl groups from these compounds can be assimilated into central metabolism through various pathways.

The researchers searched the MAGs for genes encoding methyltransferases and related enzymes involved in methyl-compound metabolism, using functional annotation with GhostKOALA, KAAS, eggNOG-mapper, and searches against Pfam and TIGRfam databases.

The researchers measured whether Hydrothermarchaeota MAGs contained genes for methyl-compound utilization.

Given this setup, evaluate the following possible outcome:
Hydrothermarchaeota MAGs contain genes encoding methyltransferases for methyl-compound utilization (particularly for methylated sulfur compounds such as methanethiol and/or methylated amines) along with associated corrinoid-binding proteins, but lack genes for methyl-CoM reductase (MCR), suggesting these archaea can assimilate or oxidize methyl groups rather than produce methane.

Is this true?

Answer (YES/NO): NO